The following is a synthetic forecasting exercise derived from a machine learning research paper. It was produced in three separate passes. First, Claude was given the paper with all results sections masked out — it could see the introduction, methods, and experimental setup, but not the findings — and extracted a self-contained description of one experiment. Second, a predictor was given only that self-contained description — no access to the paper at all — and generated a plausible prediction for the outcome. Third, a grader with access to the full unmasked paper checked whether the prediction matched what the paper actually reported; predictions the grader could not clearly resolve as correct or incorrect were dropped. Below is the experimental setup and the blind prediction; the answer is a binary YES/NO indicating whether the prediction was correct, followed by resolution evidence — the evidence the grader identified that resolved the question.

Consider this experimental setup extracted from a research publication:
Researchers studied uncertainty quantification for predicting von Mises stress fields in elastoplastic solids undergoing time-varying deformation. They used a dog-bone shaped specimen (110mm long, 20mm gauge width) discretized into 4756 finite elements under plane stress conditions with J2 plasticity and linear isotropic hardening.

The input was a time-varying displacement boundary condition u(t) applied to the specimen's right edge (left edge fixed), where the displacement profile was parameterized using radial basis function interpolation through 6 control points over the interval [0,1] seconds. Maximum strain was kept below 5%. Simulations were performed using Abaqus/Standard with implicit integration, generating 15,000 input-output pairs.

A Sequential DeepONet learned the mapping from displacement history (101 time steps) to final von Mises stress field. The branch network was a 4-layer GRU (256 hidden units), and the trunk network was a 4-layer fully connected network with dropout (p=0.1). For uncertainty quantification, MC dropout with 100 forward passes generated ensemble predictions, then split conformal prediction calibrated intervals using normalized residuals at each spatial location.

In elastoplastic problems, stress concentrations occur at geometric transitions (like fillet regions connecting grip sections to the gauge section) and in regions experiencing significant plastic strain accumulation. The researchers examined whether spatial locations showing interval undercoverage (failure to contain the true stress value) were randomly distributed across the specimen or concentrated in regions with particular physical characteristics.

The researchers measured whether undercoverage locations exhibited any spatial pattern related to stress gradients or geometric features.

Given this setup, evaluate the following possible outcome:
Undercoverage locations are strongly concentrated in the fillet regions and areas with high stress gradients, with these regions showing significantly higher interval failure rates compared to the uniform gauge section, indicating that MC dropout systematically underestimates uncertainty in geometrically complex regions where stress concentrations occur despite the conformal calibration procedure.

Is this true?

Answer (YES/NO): NO